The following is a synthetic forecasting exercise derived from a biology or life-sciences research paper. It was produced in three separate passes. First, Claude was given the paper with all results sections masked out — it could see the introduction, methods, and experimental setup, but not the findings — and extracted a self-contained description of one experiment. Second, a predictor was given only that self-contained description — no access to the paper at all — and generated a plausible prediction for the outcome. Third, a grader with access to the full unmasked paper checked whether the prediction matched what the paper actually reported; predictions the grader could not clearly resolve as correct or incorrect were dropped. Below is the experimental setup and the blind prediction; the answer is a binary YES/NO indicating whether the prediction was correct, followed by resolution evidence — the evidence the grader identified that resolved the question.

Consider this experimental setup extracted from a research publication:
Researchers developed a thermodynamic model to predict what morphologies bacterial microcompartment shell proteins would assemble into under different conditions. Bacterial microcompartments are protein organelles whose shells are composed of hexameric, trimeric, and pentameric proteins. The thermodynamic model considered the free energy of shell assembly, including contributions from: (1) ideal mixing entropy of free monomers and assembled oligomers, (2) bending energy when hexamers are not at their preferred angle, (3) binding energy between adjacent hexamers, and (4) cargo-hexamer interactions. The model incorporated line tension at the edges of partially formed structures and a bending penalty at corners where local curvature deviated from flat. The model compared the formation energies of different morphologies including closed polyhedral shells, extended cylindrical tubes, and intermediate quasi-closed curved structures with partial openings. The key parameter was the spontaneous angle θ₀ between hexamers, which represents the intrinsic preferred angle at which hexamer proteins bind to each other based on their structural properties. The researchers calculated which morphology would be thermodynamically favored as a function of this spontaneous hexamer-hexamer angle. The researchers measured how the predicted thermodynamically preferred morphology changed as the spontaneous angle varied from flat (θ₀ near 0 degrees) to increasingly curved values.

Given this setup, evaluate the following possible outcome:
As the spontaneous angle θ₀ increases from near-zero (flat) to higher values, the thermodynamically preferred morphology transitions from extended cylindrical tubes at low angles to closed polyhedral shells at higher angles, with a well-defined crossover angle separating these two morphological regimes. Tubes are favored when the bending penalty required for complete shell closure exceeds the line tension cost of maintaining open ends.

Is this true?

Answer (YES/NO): NO